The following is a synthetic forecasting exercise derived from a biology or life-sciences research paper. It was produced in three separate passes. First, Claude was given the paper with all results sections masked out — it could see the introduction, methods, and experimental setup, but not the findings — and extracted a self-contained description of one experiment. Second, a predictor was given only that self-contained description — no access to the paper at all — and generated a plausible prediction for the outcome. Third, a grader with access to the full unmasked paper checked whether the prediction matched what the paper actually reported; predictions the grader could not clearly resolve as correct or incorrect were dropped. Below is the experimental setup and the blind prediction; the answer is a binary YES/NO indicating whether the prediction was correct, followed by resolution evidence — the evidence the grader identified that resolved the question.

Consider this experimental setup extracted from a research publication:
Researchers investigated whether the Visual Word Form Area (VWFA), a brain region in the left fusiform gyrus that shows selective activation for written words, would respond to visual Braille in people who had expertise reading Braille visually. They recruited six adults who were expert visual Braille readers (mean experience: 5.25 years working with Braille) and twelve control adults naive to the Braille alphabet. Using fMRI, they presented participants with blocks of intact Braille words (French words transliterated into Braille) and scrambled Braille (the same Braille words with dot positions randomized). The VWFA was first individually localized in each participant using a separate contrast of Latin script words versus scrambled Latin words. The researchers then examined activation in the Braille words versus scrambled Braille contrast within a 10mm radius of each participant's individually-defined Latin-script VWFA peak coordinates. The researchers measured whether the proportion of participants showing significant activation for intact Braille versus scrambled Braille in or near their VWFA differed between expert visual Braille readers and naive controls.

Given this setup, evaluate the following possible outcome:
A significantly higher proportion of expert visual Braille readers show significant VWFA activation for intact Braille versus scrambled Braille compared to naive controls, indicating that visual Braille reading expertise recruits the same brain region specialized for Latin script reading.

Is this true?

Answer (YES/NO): YES